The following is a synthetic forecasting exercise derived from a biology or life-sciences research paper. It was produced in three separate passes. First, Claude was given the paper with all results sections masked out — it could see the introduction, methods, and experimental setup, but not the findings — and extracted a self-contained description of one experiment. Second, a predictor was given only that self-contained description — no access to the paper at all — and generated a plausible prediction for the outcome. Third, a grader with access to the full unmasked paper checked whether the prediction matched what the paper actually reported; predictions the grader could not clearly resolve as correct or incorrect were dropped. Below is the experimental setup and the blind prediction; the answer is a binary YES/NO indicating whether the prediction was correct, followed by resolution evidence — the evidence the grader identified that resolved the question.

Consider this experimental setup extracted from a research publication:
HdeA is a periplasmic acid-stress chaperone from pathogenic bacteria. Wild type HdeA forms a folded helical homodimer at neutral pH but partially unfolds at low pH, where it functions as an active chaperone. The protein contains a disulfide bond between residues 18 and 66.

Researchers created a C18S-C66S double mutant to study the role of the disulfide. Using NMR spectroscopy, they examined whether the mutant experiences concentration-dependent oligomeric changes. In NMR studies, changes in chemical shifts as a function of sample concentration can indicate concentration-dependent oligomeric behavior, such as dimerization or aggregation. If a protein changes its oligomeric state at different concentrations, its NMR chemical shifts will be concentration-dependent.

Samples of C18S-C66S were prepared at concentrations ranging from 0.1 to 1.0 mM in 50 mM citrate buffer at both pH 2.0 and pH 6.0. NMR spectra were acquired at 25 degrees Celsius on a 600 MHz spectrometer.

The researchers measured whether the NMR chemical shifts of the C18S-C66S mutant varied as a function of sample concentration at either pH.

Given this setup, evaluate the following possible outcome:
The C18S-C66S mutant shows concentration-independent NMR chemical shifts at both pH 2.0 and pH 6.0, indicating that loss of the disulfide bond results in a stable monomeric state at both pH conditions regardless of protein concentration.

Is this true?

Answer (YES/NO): YES